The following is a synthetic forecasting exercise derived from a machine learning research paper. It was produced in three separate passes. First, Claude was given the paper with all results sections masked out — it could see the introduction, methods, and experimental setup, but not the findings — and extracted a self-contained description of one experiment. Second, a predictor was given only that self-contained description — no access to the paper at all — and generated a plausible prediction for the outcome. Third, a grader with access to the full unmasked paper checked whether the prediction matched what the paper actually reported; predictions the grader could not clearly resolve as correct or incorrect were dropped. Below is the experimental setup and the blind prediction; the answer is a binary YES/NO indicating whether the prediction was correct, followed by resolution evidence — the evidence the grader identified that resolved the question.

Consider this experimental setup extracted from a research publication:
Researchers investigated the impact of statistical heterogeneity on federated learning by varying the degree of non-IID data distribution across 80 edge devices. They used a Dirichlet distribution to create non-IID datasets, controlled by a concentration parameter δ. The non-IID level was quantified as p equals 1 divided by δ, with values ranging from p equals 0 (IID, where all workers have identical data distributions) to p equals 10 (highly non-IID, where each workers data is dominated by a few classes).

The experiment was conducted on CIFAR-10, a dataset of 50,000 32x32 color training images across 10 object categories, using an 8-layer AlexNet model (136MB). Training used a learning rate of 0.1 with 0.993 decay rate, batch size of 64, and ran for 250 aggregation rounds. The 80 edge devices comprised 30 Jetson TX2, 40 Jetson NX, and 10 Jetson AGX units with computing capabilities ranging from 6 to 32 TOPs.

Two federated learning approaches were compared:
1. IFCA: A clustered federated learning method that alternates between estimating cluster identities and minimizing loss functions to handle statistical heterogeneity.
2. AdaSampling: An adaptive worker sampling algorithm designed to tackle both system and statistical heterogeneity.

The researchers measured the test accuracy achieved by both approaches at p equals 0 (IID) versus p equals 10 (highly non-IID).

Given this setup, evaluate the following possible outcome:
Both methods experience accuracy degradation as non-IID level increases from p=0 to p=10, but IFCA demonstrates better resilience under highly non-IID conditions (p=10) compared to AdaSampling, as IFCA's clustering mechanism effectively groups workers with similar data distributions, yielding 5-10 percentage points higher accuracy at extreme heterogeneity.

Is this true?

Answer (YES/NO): NO